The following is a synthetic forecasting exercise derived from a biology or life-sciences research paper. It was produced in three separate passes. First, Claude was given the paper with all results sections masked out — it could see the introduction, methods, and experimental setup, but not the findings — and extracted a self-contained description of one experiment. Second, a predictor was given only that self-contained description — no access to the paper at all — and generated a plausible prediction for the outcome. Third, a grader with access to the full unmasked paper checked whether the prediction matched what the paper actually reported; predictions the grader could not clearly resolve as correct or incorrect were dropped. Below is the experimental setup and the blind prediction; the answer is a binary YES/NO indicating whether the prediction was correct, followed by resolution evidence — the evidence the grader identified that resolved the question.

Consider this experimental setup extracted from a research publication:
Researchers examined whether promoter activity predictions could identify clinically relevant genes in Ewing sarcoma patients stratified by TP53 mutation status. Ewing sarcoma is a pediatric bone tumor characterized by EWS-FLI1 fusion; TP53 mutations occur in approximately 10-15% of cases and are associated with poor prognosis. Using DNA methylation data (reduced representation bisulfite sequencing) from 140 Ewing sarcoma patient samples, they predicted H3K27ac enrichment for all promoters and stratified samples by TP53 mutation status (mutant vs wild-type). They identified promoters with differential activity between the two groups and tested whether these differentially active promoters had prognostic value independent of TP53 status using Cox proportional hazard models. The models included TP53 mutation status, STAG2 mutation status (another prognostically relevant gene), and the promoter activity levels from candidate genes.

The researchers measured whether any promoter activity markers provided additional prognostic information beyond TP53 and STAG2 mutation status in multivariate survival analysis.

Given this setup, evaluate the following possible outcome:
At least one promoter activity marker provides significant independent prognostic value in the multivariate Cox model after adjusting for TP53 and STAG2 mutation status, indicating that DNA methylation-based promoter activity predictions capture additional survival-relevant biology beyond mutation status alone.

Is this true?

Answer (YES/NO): YES